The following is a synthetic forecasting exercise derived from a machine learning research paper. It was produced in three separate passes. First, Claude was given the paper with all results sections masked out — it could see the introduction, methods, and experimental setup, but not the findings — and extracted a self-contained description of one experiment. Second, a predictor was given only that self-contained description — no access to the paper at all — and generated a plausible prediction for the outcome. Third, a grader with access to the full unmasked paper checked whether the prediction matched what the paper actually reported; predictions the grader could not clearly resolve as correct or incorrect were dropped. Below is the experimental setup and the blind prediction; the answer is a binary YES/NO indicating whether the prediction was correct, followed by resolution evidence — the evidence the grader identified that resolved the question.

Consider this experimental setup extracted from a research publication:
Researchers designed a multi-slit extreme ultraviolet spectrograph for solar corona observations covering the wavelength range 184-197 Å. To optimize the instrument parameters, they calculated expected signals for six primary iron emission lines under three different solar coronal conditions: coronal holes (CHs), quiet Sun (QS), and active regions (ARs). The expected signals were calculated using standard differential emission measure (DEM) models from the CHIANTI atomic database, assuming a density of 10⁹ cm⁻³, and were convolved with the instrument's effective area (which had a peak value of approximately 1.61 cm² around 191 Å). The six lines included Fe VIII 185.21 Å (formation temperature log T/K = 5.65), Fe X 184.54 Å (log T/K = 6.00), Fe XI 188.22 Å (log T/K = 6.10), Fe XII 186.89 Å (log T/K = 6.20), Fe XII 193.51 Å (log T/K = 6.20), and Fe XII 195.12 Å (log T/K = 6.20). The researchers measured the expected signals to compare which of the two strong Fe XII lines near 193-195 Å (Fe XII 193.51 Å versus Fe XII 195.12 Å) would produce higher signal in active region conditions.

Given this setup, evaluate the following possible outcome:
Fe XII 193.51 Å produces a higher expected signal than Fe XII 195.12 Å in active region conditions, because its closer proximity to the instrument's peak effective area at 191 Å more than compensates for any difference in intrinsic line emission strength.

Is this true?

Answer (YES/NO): YES